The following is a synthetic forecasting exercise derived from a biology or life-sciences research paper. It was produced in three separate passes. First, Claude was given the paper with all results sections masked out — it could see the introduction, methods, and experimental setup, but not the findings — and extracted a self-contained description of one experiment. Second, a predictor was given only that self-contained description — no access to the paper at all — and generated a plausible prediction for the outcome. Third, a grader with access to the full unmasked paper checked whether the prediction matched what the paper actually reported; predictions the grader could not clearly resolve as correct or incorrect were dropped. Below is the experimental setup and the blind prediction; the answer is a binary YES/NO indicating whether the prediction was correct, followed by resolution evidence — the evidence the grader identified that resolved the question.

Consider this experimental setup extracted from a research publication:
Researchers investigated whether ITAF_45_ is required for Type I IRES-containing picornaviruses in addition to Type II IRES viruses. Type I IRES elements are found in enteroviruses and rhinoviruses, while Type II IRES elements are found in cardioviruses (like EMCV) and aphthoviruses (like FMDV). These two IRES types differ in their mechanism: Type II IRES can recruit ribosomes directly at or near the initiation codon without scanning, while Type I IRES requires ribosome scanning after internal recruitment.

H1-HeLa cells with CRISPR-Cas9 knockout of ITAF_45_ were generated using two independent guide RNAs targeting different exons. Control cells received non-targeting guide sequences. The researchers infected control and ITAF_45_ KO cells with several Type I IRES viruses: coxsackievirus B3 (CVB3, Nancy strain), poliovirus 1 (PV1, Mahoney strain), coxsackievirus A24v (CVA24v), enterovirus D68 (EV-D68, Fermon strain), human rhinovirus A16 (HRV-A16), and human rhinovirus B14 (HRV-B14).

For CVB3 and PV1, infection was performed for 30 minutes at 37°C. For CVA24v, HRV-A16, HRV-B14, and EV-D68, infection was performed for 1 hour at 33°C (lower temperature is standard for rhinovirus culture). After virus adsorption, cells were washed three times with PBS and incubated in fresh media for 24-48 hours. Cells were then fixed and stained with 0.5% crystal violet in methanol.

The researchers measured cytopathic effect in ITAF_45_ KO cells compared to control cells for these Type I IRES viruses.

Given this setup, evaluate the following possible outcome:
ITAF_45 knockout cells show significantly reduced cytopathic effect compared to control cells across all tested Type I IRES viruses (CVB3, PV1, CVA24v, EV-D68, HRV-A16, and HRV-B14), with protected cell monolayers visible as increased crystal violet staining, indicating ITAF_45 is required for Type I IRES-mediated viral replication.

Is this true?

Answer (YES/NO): NO